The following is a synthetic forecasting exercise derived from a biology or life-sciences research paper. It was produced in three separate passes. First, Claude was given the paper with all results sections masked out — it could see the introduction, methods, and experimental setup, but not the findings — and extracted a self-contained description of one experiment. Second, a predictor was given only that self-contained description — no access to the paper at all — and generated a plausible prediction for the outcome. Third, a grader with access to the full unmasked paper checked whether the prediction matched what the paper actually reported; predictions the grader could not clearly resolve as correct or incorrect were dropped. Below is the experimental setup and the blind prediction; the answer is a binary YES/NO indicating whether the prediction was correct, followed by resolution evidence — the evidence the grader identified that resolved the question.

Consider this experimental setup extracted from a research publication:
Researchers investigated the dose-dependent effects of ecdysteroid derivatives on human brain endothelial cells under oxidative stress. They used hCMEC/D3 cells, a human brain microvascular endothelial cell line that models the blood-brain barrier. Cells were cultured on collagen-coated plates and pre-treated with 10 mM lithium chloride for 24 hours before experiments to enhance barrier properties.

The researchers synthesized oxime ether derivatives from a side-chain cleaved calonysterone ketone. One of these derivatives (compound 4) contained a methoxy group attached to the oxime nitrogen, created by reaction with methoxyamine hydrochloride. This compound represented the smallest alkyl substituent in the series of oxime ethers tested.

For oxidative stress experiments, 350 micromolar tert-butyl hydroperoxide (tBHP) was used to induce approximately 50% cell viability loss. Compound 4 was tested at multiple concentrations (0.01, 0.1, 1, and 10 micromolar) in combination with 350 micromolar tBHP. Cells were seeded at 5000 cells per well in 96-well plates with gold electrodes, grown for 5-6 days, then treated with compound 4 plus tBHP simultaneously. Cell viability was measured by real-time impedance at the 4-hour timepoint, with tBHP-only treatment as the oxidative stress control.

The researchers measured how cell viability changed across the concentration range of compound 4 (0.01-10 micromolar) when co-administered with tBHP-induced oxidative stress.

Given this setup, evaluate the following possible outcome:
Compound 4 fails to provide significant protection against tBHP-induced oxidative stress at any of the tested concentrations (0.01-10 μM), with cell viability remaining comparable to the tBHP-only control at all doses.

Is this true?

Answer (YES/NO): NO